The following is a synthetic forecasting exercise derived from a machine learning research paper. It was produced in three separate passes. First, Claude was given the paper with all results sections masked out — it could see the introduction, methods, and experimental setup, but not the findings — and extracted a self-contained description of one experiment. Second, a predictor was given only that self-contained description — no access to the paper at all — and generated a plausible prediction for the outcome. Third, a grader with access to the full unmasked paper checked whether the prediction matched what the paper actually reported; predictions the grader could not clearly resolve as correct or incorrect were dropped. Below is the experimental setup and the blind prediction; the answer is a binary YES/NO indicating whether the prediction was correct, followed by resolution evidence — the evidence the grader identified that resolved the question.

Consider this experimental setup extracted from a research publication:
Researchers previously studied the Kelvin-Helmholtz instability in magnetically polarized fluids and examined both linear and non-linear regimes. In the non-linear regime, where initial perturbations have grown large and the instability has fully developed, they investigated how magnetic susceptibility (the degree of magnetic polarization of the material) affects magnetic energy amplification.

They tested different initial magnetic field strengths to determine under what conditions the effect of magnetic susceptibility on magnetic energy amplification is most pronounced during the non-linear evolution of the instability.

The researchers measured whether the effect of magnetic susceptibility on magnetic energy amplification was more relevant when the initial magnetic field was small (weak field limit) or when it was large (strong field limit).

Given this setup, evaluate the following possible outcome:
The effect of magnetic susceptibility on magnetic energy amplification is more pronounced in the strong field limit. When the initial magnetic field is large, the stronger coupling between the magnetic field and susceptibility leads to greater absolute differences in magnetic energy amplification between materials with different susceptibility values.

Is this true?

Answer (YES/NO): NO